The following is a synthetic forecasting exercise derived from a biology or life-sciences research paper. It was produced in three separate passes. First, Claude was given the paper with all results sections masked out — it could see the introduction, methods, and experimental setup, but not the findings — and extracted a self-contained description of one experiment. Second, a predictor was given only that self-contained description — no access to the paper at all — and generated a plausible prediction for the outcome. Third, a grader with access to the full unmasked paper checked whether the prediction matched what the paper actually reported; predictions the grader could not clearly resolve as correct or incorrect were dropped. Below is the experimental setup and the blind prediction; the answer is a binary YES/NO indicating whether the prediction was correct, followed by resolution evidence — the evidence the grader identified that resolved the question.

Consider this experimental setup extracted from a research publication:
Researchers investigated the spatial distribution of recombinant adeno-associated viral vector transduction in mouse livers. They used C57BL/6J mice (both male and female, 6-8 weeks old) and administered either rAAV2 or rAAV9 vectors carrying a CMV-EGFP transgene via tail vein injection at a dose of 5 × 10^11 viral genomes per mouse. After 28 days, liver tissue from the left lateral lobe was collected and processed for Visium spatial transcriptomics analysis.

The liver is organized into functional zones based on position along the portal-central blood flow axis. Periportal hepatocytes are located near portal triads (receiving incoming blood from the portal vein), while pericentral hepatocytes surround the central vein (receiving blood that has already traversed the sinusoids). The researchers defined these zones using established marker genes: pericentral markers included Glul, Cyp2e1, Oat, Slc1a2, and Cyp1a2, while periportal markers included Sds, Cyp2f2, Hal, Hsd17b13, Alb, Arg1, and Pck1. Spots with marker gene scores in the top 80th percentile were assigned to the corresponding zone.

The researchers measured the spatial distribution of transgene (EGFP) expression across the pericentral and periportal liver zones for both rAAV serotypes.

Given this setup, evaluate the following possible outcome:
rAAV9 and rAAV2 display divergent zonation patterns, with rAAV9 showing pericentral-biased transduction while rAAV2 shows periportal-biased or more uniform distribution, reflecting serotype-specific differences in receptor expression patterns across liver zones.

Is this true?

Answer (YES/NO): YES